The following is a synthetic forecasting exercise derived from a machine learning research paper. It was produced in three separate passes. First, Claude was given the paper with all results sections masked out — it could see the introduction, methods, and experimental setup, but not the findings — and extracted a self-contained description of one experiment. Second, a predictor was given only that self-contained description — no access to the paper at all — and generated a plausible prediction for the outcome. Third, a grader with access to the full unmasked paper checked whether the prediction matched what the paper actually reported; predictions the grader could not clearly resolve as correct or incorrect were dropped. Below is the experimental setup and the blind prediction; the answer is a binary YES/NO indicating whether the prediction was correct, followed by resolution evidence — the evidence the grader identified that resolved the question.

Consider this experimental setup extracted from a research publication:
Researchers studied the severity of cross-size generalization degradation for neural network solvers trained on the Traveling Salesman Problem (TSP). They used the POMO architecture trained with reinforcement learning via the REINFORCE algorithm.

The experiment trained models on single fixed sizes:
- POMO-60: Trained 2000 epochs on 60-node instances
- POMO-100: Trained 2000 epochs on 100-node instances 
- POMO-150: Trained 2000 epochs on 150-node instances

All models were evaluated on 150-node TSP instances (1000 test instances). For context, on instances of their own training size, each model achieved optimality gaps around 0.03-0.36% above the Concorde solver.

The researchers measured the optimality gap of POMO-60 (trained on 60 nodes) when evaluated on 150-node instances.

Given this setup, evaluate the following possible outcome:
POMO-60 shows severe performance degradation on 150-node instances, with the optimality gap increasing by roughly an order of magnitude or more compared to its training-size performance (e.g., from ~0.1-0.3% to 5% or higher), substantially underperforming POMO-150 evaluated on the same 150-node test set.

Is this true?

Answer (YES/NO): NO